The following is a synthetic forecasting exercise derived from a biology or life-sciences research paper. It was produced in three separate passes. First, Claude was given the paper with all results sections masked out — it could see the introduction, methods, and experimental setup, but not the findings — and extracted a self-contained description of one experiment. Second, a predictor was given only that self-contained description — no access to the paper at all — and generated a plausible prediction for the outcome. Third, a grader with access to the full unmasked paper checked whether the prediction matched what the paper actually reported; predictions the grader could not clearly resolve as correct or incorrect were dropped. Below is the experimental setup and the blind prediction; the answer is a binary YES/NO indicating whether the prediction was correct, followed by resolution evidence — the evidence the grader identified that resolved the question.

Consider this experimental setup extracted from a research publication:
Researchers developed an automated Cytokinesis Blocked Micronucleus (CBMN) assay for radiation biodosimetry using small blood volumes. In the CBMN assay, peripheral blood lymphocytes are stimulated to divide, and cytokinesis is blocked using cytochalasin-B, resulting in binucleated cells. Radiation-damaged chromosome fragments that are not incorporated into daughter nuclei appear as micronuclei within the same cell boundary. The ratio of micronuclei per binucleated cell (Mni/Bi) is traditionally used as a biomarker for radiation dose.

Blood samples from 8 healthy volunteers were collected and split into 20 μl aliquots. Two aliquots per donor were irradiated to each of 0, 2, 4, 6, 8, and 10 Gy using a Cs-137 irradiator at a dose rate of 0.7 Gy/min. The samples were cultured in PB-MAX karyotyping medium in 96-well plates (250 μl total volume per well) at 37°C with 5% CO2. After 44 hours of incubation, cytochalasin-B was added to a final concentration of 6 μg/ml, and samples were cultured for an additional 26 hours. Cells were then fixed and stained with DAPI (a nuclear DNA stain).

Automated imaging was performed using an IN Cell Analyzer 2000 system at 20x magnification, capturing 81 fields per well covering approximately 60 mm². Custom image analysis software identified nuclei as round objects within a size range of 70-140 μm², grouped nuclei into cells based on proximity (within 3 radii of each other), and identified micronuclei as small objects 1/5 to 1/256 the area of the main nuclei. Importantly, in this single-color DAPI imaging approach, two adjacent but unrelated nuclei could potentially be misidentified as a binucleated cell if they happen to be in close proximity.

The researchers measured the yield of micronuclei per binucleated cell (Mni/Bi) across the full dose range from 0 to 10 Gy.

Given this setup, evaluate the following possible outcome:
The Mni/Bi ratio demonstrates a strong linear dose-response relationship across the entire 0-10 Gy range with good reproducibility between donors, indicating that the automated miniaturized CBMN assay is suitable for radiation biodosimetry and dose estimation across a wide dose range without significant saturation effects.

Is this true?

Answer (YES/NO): NO